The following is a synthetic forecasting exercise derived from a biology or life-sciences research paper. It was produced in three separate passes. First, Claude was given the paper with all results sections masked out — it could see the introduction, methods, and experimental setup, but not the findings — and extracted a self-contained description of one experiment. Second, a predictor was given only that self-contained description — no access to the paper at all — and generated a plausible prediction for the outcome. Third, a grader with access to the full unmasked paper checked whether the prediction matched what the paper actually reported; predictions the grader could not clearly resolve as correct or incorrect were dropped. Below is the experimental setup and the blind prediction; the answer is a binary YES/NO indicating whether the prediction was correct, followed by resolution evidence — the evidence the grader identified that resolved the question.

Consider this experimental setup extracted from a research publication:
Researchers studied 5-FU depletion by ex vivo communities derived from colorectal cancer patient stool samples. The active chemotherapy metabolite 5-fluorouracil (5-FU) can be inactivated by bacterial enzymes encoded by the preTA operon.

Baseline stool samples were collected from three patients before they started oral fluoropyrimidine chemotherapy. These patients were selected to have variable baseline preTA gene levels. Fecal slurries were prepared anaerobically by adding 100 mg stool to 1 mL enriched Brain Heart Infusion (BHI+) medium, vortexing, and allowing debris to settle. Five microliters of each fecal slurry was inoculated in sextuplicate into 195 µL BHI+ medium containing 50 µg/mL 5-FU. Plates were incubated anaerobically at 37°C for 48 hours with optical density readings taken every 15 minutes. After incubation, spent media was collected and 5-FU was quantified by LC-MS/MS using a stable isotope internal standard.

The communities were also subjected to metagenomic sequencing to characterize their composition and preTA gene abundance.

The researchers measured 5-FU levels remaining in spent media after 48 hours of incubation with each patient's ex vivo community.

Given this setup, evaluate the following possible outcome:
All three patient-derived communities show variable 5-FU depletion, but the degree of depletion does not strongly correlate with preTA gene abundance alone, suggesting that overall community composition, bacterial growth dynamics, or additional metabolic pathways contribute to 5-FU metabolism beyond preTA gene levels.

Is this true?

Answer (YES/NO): NO